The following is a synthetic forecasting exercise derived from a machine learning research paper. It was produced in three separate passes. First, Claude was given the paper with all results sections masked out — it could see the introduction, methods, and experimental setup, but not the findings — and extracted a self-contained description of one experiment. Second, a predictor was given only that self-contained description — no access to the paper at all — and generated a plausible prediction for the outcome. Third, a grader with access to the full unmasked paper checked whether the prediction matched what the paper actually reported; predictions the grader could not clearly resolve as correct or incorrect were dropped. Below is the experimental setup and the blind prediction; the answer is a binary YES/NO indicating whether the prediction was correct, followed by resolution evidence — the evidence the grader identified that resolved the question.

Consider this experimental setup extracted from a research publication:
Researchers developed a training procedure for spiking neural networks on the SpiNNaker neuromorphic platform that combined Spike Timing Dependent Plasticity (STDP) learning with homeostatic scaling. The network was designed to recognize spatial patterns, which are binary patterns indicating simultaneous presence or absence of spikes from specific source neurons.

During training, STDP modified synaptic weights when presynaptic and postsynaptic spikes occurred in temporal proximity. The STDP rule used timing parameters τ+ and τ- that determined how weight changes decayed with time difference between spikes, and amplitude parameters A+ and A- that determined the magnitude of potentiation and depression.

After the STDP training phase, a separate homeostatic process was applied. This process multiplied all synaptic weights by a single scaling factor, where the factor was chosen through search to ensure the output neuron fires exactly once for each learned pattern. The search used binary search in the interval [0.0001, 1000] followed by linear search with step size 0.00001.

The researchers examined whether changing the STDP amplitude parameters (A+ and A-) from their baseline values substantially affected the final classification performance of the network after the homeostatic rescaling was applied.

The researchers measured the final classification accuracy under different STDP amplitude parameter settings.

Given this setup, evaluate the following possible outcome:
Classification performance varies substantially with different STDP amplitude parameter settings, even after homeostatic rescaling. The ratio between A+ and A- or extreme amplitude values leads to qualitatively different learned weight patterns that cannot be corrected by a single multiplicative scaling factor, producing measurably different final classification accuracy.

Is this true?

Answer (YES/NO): NO